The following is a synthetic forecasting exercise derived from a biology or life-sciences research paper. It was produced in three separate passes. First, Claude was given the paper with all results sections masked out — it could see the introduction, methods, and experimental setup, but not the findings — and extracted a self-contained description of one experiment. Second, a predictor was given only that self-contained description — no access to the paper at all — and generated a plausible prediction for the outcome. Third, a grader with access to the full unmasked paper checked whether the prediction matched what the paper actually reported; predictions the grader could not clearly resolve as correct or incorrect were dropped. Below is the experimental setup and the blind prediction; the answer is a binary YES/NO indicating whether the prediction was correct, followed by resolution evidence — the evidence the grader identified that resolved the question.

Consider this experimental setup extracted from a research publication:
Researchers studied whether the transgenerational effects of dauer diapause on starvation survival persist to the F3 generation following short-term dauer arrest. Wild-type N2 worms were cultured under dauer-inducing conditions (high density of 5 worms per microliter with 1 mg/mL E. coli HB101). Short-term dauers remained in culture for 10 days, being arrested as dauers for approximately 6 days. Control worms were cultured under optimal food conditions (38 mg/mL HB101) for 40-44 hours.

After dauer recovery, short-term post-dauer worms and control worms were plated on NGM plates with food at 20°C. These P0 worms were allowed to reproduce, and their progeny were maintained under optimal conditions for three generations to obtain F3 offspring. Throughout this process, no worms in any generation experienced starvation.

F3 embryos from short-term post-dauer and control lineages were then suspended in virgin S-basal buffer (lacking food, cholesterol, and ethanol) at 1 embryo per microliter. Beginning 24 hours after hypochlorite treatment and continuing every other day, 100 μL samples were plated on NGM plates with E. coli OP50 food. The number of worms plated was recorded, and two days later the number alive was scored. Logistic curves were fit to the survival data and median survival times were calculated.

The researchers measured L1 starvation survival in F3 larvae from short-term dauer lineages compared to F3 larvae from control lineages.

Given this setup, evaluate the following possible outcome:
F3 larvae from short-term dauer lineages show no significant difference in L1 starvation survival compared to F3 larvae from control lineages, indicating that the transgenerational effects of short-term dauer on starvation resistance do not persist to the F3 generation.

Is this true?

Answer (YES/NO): YES